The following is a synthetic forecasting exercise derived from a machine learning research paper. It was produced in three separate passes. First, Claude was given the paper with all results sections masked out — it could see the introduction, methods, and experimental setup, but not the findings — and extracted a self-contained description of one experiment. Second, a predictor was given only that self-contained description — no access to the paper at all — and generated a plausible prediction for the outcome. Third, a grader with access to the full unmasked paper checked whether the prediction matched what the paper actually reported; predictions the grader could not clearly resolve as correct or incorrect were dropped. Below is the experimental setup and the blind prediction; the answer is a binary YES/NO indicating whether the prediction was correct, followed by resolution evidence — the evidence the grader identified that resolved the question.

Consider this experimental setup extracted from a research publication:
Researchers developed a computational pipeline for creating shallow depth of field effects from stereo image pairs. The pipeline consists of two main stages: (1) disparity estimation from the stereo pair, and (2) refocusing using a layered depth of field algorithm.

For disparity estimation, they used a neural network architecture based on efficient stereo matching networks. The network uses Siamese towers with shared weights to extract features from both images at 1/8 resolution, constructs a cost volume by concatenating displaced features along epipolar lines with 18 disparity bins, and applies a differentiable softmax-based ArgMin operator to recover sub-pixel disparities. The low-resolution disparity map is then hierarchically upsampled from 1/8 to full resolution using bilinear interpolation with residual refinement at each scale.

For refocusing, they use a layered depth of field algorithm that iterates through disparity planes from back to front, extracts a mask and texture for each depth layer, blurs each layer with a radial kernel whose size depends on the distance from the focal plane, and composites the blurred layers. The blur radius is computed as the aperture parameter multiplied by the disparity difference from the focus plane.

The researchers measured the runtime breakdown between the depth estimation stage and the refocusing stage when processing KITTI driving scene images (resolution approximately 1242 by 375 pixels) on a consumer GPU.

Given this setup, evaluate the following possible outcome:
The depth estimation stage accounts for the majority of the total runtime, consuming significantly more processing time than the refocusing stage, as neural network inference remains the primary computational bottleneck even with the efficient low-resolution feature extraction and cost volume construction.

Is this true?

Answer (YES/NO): YES